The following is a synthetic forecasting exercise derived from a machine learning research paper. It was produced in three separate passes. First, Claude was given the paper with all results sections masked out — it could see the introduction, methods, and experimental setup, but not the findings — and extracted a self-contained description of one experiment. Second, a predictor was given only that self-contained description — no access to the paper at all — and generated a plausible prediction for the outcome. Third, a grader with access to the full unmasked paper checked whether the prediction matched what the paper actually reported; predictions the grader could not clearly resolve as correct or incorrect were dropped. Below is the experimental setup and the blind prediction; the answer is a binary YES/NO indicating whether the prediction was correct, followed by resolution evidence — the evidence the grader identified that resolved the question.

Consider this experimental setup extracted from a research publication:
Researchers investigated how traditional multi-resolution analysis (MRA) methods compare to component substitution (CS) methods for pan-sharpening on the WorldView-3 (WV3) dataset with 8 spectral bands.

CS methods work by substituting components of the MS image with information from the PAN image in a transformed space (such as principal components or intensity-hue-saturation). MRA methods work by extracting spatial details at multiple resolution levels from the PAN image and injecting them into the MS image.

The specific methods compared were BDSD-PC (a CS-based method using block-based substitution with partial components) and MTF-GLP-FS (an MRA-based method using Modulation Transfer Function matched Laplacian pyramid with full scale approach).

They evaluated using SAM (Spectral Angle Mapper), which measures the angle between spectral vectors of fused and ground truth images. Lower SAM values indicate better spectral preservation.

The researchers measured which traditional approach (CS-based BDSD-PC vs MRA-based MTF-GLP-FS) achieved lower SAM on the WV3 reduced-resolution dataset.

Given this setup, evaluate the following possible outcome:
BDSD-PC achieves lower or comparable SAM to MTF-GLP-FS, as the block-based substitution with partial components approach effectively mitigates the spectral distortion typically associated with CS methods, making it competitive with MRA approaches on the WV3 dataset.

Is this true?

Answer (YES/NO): NO